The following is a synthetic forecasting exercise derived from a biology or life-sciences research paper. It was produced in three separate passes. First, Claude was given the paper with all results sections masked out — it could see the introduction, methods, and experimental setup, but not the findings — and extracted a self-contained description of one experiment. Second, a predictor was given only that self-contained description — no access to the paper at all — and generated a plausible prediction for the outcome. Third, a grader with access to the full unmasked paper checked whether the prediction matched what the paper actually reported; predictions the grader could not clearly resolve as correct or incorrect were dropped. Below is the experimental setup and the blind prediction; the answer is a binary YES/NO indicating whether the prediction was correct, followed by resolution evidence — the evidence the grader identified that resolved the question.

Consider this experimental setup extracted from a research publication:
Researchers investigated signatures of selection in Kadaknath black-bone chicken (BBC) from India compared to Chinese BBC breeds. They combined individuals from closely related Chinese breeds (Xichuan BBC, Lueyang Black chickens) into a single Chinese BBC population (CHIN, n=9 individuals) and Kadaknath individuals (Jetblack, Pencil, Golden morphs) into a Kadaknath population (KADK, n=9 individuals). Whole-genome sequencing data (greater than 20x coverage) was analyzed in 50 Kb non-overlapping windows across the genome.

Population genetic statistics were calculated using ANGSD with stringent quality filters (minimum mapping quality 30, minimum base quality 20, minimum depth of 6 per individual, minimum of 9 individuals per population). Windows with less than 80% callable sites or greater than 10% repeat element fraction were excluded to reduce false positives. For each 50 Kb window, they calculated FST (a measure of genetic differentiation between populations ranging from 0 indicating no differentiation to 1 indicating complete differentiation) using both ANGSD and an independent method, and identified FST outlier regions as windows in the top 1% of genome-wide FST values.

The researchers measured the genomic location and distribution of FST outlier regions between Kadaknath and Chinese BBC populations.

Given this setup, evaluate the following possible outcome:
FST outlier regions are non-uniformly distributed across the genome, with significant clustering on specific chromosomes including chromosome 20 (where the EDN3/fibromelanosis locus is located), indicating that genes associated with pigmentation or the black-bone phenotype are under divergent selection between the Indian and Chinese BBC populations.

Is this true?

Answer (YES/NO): NO